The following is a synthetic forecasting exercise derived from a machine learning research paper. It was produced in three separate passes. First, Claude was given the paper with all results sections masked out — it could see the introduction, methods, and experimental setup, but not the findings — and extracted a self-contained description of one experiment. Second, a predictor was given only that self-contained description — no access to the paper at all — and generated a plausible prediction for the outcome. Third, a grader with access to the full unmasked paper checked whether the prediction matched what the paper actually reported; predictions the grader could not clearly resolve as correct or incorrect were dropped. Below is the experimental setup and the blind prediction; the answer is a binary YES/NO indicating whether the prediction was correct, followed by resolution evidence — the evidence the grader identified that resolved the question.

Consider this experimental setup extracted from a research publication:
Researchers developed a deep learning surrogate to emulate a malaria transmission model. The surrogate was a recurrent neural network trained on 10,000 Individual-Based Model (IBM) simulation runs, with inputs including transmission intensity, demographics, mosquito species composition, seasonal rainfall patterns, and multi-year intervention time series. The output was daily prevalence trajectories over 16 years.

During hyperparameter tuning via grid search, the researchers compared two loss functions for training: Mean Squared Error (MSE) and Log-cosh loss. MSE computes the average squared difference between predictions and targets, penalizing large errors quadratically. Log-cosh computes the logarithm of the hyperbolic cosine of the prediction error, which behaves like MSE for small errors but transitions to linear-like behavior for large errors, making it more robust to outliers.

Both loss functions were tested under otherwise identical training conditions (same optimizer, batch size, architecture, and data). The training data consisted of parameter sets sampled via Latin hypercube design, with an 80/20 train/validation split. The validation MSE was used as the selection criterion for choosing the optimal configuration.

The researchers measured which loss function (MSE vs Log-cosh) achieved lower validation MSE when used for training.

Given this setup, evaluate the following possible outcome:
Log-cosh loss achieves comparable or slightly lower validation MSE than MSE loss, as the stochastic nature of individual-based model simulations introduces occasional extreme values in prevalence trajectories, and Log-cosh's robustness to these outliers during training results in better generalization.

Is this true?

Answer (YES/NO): YES